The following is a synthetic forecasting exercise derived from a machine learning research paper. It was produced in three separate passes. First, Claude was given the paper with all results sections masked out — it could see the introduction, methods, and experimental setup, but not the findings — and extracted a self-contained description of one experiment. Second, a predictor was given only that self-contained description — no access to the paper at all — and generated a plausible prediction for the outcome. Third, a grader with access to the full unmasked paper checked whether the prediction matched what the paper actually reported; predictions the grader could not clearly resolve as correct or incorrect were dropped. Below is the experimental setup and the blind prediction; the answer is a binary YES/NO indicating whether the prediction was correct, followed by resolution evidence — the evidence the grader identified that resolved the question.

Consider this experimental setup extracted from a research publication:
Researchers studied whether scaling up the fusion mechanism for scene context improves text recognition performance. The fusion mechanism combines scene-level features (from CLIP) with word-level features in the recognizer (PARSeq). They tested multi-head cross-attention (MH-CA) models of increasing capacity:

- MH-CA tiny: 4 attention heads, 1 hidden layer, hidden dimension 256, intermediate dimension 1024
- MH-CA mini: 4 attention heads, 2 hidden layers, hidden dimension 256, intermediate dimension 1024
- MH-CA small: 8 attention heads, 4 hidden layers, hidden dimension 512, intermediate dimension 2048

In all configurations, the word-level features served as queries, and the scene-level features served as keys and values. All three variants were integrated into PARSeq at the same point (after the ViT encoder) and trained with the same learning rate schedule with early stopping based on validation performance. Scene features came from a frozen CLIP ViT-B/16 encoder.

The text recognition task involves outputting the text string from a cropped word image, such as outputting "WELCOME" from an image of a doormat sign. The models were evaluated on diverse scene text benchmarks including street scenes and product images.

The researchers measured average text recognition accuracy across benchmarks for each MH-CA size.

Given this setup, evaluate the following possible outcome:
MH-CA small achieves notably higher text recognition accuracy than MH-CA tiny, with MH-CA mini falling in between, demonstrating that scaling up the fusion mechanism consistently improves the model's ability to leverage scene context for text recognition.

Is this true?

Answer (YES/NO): NO